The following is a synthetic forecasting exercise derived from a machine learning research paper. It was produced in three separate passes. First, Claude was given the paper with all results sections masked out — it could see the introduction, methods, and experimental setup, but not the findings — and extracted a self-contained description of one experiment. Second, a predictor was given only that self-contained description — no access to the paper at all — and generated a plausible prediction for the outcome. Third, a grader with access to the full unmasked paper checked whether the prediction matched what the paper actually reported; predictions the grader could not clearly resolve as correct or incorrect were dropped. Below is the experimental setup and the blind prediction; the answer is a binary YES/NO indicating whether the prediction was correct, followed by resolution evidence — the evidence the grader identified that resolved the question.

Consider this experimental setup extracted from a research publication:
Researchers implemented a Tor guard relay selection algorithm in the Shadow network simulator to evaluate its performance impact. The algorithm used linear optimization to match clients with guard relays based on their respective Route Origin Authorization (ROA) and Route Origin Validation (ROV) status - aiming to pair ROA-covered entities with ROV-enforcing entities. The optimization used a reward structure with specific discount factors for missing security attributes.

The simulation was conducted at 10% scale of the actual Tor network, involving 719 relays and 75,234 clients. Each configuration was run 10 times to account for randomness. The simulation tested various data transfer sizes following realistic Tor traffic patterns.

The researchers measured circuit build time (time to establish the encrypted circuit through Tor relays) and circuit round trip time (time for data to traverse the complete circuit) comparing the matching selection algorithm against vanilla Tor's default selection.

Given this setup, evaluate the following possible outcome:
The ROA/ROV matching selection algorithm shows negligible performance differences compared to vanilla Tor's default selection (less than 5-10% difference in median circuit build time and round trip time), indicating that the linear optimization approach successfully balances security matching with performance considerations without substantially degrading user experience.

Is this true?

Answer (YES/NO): YES